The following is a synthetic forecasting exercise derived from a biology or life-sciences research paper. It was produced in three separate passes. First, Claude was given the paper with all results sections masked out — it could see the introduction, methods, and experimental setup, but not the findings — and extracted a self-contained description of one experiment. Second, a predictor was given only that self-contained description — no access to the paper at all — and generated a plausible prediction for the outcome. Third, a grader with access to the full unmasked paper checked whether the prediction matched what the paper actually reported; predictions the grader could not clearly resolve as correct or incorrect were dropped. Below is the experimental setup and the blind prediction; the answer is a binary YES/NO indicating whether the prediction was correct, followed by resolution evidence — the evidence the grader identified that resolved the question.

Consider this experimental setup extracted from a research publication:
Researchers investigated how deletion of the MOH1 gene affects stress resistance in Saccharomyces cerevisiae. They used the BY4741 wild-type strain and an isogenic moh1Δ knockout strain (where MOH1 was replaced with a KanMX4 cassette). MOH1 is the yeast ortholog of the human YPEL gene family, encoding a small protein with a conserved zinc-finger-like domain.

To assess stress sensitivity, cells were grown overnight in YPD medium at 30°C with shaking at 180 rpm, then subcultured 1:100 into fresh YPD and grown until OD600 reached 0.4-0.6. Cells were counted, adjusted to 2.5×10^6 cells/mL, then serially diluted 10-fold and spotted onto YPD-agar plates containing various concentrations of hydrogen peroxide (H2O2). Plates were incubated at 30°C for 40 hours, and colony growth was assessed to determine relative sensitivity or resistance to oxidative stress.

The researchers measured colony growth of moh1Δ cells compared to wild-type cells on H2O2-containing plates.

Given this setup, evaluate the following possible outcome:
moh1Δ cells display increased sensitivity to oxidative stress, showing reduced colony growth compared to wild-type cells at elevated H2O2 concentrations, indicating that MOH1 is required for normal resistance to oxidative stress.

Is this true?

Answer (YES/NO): NO